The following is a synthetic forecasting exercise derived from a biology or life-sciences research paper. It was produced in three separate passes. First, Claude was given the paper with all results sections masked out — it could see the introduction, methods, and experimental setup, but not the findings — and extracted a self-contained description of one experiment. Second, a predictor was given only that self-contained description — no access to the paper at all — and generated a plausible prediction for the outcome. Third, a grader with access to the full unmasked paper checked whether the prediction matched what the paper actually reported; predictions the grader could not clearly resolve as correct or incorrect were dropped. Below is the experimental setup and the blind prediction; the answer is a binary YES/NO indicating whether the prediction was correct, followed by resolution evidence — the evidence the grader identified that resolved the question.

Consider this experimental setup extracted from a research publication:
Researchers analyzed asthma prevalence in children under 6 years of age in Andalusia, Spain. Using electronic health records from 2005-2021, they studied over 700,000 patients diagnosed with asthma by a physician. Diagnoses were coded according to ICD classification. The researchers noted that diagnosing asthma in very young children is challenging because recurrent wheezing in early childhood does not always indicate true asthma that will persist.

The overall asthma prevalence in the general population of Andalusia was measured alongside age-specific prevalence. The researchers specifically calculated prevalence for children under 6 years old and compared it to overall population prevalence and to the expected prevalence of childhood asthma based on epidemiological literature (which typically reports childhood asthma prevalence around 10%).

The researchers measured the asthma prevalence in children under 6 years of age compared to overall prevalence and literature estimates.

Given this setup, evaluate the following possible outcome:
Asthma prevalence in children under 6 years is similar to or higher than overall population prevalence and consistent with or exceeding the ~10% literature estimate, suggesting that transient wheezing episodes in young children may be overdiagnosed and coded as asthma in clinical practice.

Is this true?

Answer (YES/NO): YES